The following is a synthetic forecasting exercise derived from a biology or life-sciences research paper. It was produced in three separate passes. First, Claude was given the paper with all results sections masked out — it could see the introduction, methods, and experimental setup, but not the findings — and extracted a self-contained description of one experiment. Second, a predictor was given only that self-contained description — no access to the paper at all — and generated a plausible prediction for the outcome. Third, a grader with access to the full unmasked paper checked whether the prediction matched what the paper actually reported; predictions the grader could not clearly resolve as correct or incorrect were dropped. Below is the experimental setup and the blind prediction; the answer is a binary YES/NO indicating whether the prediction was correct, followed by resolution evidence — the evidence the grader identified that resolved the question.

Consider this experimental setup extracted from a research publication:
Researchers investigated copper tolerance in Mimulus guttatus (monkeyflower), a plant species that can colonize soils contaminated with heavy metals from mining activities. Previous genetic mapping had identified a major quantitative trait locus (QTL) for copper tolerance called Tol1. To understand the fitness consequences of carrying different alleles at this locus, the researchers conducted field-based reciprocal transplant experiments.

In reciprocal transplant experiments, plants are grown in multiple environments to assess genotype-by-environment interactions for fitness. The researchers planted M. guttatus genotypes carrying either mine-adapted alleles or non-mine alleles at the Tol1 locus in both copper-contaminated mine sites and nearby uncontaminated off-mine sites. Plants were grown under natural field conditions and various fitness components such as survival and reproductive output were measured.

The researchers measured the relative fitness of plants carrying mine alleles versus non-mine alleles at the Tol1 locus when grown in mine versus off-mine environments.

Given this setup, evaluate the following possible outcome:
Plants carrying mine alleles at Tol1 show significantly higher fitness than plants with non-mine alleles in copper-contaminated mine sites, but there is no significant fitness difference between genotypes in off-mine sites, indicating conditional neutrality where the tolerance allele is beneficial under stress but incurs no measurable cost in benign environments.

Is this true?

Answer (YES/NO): YES